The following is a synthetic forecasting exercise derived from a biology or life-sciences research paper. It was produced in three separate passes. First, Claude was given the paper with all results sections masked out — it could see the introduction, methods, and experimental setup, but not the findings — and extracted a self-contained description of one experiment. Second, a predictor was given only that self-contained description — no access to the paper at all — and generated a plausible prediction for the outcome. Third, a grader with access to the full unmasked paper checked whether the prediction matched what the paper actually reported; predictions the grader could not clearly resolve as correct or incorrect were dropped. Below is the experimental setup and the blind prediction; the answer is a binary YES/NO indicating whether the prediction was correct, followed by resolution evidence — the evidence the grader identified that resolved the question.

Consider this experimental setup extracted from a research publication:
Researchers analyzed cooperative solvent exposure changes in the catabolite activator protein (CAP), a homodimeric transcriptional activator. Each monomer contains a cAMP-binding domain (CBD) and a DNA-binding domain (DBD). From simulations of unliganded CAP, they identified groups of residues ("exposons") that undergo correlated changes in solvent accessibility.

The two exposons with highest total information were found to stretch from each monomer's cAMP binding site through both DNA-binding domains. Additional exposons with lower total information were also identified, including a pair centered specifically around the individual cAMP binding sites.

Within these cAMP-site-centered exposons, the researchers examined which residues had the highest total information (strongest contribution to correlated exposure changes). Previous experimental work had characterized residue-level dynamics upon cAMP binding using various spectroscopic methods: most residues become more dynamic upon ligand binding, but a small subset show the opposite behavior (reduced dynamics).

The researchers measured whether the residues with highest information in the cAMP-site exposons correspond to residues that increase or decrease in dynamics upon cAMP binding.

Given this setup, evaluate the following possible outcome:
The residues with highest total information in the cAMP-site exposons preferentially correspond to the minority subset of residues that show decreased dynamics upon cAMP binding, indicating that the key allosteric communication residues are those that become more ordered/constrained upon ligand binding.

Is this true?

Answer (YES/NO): YES